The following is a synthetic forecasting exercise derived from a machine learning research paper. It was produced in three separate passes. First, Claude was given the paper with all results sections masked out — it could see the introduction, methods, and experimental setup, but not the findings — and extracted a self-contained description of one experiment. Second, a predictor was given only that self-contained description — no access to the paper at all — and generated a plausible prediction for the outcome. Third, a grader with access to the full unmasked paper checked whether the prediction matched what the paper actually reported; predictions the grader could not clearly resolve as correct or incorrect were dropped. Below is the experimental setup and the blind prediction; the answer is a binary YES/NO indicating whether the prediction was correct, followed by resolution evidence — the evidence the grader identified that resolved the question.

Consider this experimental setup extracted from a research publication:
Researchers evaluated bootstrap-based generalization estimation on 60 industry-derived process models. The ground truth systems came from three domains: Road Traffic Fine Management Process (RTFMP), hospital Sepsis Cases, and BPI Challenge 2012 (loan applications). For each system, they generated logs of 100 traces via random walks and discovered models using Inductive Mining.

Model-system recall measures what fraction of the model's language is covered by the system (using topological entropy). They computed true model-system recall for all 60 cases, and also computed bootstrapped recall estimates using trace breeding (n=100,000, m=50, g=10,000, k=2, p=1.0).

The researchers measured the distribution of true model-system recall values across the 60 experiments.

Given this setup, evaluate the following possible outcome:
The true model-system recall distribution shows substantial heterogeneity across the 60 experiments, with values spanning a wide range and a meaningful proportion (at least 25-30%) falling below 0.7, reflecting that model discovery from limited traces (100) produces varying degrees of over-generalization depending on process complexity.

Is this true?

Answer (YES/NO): NO